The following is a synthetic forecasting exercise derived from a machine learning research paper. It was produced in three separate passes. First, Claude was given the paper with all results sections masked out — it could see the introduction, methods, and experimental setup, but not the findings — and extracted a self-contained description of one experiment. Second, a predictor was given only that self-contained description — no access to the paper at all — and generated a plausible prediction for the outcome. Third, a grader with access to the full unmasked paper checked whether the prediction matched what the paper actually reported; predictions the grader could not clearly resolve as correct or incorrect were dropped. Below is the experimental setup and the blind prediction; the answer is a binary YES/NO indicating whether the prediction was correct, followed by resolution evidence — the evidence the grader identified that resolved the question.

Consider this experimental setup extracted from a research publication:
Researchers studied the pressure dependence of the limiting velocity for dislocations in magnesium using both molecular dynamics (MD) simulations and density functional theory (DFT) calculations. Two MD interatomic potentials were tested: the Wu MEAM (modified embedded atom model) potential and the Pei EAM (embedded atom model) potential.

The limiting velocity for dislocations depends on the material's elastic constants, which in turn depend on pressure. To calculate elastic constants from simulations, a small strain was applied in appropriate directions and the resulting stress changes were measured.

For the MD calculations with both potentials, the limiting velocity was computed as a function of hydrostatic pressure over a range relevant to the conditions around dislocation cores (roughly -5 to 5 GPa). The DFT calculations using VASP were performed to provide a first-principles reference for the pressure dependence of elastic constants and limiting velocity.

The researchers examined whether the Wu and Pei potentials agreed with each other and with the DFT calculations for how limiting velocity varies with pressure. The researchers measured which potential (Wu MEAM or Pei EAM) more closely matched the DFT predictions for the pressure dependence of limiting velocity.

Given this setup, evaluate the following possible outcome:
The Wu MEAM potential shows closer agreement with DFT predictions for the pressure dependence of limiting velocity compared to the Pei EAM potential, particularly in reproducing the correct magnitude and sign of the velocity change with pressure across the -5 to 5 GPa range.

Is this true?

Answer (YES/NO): YES